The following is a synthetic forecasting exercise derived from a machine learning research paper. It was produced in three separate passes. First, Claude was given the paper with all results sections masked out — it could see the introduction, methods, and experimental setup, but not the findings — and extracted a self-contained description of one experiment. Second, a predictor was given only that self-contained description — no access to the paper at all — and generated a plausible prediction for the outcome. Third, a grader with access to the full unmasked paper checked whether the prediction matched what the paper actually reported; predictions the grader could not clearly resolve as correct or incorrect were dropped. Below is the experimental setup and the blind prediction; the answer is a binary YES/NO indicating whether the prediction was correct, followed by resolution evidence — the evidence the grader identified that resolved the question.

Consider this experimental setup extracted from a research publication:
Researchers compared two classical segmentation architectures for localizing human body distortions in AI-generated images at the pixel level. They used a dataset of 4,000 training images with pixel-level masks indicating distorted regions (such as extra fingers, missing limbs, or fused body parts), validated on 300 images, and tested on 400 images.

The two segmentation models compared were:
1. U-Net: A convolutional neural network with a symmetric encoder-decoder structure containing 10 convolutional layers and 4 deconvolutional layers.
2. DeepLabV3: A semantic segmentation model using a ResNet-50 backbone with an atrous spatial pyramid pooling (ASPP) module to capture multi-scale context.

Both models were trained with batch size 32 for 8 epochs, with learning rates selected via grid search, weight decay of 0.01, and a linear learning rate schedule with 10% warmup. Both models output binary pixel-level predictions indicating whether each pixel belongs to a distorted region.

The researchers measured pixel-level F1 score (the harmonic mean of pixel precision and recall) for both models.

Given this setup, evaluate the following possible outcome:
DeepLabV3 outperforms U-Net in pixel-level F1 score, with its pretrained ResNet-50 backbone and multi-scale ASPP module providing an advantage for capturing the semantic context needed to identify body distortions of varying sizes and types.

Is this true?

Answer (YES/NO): YES